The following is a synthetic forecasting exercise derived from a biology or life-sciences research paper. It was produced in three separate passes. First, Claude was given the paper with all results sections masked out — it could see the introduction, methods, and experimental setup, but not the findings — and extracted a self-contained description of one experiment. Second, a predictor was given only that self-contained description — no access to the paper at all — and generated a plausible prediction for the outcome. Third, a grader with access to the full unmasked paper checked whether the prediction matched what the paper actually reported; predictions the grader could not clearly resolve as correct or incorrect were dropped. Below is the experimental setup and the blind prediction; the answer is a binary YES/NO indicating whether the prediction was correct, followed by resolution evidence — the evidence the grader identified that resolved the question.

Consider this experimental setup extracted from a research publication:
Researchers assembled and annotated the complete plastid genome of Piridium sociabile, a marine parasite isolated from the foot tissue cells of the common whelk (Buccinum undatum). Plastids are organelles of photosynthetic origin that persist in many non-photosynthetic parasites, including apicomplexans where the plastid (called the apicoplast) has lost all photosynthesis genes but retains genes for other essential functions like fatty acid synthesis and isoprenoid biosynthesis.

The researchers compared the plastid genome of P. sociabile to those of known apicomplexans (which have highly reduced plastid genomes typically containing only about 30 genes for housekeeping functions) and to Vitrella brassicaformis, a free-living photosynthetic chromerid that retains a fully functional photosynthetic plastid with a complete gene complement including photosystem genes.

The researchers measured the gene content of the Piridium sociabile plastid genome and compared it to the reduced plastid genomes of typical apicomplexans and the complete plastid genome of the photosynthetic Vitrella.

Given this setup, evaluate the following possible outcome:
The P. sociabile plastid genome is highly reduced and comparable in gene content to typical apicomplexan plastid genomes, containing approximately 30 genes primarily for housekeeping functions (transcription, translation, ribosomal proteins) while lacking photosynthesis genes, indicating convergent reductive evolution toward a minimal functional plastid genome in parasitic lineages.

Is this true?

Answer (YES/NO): YES